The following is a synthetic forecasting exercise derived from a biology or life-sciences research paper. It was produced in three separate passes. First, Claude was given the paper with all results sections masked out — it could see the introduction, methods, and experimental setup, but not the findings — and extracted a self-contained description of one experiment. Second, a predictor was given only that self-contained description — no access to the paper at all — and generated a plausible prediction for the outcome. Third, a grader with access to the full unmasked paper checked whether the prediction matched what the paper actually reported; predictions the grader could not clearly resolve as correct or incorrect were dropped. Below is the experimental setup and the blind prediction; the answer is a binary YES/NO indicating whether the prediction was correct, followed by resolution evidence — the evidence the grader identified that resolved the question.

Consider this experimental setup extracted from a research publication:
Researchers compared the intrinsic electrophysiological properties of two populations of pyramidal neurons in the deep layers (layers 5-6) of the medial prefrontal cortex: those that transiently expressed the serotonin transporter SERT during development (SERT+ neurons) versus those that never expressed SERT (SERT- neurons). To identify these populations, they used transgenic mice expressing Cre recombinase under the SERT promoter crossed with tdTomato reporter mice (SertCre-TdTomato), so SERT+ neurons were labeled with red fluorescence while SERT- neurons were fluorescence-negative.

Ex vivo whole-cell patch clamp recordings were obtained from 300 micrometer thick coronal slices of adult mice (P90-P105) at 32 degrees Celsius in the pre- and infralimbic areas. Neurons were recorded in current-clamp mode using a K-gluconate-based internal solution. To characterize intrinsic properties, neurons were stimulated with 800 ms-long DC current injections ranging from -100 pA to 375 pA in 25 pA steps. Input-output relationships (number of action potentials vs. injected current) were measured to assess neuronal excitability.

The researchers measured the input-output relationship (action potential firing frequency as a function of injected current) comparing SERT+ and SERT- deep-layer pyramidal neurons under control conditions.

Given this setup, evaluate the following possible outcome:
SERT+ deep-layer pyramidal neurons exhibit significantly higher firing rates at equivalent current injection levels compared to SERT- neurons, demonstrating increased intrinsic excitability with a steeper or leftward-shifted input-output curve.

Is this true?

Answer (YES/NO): YES